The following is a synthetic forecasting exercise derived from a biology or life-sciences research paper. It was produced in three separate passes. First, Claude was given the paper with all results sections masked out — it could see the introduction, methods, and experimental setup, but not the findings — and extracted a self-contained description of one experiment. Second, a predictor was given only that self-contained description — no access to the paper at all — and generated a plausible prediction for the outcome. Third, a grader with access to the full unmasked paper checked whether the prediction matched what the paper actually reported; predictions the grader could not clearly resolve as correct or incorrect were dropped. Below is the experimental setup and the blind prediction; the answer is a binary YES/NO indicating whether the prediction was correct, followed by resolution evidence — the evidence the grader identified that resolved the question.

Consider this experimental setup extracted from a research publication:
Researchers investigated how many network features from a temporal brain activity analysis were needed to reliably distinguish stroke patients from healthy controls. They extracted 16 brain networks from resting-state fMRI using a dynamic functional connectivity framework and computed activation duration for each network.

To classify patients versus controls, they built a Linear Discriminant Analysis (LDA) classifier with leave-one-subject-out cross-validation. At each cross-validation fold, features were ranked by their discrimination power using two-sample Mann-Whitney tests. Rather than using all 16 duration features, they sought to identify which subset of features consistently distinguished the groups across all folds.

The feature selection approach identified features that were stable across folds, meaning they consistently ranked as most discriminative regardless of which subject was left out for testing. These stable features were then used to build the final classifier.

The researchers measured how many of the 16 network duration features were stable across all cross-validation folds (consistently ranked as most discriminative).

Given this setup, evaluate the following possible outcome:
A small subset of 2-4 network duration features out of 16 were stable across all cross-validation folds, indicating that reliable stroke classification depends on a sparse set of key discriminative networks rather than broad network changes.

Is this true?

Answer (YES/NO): NO